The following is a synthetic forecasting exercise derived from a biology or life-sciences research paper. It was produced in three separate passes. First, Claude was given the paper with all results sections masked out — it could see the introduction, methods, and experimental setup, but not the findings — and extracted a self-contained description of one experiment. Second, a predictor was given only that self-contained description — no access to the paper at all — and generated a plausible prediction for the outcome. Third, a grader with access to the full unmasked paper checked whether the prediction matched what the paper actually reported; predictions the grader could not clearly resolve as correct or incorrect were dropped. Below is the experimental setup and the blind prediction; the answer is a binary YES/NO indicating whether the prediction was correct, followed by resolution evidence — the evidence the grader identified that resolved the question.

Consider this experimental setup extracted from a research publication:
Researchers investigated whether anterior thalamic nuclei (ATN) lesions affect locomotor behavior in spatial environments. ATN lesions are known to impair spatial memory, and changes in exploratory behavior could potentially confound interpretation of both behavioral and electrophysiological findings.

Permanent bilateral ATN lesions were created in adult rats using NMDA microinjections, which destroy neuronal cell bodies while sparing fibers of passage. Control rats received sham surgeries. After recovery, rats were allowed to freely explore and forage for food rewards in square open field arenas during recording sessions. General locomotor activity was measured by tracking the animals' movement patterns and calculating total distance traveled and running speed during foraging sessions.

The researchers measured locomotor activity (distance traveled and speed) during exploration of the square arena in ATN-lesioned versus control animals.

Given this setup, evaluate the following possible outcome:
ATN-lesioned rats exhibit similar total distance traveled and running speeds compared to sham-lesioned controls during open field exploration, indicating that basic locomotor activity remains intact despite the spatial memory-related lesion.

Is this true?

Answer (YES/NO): NO